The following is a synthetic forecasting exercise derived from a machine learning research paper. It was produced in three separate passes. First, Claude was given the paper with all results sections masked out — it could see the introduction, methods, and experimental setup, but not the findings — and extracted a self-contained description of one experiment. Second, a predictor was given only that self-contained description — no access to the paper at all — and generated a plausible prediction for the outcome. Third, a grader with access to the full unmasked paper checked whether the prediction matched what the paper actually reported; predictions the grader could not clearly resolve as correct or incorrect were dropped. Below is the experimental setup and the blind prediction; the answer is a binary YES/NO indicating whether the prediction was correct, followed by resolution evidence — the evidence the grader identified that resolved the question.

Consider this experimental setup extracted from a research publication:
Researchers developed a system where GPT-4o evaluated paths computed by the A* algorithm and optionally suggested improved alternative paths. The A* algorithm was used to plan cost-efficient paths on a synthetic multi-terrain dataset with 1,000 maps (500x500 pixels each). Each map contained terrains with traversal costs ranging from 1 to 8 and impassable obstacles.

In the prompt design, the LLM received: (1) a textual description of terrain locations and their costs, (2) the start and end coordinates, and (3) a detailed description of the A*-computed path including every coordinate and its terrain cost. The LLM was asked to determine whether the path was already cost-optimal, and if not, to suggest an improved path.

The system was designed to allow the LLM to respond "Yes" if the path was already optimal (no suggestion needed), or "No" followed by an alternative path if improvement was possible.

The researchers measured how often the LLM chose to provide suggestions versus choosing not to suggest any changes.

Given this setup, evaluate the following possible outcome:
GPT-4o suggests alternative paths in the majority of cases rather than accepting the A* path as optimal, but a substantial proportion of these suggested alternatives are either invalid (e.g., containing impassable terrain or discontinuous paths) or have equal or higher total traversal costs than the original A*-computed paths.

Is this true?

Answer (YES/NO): NO